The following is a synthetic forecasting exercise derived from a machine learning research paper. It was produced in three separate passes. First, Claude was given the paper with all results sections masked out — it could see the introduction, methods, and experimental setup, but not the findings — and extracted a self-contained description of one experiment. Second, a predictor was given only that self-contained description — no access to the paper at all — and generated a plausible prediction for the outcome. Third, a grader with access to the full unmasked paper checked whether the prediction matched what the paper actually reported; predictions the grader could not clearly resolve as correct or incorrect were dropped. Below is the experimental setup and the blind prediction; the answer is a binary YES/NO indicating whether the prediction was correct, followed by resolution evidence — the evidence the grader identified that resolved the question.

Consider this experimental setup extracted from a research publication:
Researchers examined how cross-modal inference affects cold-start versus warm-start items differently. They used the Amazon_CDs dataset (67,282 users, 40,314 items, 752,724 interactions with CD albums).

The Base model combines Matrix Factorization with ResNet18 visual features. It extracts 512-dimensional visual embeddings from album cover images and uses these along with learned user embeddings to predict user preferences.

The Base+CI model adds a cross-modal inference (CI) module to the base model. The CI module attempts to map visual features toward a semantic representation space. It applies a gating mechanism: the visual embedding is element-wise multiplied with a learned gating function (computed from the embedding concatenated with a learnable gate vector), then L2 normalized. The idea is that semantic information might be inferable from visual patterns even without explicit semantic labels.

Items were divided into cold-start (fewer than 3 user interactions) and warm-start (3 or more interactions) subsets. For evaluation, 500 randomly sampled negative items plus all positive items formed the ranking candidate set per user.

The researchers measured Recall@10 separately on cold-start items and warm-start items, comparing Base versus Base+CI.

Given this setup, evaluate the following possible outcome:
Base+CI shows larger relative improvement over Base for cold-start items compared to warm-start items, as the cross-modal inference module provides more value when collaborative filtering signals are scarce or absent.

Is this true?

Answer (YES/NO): YES